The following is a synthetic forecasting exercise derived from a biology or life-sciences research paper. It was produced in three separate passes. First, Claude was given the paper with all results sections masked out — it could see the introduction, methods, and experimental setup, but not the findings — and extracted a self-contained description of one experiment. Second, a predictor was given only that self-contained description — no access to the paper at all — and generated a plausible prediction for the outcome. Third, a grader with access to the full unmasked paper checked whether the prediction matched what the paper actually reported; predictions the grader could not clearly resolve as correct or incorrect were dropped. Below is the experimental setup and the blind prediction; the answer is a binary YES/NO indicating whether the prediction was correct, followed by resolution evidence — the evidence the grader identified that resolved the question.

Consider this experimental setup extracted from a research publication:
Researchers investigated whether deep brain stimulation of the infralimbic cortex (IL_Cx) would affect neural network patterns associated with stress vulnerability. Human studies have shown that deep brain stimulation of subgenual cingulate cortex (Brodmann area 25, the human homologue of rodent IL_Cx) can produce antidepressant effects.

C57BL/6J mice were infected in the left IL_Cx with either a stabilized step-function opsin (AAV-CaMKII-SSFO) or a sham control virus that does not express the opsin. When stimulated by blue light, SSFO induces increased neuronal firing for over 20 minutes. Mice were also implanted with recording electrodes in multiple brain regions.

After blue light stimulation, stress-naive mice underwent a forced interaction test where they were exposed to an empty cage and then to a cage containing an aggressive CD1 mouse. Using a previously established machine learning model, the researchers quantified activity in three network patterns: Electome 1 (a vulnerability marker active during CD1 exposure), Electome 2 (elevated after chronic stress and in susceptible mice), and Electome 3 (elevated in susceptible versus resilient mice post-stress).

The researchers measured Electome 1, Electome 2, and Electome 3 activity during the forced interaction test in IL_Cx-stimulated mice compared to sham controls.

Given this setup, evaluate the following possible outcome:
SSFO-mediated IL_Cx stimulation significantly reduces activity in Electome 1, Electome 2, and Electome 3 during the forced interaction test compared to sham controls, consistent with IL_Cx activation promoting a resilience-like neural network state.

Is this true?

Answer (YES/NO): NO